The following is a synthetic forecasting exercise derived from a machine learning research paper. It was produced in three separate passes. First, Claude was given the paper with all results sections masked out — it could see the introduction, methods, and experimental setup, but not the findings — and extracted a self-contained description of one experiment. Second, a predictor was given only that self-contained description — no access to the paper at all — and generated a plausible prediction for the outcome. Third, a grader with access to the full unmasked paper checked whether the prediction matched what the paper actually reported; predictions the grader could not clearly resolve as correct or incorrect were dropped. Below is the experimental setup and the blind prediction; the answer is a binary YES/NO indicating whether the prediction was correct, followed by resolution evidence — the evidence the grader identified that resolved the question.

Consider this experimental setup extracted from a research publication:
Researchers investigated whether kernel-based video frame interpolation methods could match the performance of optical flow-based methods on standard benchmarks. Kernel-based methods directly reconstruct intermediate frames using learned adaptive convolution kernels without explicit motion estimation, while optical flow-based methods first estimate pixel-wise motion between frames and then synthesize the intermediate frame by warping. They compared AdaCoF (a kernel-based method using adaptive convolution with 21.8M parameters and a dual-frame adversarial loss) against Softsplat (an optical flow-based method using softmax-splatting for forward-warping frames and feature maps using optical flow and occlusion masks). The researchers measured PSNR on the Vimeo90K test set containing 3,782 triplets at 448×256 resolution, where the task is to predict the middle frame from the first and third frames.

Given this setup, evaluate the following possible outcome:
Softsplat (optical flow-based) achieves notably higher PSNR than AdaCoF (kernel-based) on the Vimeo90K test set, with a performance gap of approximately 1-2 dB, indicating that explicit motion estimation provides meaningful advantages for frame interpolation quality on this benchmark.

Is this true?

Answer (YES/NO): YES